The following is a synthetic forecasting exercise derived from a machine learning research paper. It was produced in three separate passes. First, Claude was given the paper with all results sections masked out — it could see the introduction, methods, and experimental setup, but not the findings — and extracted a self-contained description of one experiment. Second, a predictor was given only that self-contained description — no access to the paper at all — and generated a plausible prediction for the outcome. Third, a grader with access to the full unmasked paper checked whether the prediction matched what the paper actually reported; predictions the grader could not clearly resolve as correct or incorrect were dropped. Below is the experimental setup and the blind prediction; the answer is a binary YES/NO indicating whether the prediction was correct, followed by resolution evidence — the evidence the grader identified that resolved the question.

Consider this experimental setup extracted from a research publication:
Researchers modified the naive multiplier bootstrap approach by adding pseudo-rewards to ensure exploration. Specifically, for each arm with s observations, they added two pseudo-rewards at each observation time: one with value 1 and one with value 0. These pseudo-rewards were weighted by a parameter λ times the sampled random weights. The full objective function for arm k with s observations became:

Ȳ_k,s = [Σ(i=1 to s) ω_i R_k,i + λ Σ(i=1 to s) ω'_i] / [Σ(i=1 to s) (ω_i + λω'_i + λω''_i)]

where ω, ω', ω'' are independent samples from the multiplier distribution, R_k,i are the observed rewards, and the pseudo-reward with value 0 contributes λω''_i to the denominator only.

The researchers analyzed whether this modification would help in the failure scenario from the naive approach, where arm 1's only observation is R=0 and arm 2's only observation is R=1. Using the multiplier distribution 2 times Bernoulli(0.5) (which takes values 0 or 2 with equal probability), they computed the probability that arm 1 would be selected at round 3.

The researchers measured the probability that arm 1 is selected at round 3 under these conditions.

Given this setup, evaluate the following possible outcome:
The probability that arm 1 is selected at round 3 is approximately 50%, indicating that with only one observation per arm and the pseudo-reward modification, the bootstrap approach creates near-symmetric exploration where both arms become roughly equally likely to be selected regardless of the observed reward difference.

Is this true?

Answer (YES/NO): NO